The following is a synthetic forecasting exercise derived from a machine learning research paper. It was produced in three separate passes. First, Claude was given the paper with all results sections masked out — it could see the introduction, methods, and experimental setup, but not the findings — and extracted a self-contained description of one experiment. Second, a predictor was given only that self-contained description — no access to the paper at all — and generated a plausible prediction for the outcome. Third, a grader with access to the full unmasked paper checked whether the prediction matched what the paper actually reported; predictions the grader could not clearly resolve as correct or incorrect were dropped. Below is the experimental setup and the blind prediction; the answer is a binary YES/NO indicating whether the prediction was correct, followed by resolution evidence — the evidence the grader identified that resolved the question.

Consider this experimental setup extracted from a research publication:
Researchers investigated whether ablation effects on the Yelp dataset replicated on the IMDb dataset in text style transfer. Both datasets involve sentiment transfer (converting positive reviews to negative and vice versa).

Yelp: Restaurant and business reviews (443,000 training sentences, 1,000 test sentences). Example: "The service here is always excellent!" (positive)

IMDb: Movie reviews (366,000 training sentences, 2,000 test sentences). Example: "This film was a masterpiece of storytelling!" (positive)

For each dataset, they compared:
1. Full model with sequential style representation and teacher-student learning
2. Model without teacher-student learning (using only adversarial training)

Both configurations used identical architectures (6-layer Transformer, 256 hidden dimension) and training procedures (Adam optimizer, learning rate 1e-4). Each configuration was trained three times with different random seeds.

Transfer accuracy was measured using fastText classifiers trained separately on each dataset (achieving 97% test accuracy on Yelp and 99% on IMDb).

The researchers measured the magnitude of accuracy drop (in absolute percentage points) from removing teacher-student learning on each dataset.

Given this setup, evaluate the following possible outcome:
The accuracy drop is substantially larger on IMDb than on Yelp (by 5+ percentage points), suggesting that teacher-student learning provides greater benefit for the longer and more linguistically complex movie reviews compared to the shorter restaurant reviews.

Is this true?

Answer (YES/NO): NO